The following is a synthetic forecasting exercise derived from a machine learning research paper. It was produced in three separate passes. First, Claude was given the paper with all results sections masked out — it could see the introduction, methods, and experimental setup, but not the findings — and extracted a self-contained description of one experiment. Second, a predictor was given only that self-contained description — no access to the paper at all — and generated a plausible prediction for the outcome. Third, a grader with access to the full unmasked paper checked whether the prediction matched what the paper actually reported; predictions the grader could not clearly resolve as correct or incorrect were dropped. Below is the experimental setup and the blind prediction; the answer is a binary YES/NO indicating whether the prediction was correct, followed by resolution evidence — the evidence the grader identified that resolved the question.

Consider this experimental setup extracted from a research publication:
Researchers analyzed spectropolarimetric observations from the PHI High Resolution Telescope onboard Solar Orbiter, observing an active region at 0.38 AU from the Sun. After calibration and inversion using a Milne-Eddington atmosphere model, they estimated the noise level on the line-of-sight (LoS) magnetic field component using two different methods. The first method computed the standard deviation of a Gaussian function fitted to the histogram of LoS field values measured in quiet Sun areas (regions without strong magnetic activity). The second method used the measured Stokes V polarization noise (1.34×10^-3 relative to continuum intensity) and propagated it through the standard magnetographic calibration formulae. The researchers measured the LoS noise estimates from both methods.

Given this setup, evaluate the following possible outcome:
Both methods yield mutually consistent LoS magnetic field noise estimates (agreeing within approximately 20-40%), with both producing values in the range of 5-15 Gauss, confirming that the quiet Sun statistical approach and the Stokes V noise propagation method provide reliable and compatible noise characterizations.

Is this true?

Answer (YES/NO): YES